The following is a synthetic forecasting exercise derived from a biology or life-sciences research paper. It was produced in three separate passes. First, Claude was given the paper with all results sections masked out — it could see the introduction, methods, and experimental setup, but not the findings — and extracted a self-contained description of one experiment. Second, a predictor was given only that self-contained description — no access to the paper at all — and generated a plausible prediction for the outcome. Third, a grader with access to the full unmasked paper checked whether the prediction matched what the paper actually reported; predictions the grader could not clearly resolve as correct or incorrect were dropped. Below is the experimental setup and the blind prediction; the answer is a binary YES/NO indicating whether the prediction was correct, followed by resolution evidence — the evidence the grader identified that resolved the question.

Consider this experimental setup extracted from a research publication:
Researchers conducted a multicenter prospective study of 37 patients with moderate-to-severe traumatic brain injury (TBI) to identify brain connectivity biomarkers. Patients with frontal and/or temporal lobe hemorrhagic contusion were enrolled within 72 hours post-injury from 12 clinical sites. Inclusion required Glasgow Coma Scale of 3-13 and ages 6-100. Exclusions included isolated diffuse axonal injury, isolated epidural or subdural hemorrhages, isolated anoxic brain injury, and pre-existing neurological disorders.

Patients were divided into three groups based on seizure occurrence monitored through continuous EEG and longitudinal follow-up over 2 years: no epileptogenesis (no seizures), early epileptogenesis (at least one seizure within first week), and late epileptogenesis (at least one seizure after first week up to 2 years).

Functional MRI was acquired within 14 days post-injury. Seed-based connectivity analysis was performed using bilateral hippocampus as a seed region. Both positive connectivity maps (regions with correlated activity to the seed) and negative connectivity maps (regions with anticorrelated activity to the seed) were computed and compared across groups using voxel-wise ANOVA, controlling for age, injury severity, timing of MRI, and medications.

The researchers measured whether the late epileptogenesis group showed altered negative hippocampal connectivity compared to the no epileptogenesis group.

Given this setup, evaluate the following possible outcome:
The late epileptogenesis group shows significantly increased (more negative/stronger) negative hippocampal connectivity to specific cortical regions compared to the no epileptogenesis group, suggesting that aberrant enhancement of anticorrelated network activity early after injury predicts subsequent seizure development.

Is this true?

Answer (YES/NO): YES